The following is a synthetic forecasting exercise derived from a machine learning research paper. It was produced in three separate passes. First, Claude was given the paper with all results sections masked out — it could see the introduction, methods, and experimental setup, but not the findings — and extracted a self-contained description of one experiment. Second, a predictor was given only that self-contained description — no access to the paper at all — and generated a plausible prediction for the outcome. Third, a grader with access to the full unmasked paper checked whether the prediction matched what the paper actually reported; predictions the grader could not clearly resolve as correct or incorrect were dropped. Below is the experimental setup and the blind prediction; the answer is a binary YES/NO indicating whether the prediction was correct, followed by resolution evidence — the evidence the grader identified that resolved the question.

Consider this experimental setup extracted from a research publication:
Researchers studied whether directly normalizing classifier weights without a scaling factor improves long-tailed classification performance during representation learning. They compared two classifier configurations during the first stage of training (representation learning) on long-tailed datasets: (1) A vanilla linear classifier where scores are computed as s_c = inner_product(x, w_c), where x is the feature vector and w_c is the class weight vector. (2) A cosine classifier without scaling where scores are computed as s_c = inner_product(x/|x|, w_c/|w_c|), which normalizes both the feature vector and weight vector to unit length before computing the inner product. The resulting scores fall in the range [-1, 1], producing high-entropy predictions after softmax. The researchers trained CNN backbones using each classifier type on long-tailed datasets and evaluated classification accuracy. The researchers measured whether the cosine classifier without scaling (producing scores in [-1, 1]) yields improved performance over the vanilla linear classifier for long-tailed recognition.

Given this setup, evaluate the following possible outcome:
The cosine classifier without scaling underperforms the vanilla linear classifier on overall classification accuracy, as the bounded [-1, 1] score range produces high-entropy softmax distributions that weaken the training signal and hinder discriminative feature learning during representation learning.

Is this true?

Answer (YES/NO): NO